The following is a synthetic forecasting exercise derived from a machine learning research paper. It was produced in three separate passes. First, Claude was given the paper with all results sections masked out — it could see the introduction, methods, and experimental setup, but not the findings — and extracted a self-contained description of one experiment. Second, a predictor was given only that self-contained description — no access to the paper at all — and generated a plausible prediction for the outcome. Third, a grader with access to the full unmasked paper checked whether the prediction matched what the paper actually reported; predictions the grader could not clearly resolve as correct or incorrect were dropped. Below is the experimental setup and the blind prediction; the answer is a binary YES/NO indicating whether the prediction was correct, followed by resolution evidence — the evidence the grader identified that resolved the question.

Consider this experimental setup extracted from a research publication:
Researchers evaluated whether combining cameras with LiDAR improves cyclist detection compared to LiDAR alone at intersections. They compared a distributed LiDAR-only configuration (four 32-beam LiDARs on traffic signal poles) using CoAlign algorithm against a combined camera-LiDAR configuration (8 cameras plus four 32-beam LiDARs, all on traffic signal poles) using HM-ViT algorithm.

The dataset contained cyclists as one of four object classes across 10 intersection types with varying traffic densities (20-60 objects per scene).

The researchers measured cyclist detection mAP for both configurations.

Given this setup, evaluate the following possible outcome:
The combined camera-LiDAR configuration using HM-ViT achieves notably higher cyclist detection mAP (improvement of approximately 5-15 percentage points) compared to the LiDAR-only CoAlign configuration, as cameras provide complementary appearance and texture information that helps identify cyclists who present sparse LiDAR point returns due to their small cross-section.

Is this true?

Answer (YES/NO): YES